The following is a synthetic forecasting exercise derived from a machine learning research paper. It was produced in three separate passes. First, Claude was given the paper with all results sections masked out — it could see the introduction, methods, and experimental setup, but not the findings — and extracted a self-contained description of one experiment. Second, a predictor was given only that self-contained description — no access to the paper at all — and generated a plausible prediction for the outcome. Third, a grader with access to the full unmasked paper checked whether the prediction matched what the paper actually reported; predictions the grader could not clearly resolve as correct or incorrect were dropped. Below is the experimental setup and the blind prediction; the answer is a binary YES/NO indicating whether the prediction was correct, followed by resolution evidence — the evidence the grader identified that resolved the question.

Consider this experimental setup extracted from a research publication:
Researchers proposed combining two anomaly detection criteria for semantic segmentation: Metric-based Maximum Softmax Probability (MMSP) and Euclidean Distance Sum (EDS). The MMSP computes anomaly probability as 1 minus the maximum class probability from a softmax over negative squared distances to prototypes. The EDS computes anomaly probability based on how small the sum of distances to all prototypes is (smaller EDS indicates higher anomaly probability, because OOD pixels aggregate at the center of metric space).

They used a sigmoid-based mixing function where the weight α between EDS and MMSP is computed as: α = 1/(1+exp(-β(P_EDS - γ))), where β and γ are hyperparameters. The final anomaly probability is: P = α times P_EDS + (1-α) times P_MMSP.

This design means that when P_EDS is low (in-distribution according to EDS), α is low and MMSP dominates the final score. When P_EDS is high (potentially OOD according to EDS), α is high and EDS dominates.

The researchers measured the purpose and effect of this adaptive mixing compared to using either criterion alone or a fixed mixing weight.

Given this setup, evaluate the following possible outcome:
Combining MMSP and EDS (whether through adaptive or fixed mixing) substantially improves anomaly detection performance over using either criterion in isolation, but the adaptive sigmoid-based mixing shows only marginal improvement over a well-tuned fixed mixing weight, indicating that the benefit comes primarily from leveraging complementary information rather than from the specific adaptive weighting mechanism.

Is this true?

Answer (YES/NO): NO